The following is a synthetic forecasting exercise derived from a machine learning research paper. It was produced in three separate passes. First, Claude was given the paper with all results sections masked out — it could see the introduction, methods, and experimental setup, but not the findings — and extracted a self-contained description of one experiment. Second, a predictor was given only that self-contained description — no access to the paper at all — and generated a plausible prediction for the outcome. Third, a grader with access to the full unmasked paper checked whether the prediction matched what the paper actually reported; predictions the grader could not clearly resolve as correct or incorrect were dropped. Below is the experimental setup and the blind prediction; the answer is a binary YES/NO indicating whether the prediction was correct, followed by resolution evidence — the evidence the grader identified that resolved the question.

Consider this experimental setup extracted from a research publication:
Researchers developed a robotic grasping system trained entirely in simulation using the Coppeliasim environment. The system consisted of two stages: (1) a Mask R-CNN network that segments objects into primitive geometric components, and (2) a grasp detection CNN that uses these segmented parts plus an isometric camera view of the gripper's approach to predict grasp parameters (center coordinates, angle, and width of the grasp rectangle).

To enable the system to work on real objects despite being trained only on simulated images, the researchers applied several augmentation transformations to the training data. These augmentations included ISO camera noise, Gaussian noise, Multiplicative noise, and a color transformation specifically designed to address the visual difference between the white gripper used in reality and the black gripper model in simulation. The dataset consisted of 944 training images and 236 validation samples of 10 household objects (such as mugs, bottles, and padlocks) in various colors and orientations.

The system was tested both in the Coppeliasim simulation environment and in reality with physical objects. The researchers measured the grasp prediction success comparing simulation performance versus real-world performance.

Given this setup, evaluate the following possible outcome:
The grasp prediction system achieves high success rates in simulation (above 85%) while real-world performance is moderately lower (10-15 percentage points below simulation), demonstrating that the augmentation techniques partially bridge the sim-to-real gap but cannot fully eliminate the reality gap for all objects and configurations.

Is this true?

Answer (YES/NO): NO